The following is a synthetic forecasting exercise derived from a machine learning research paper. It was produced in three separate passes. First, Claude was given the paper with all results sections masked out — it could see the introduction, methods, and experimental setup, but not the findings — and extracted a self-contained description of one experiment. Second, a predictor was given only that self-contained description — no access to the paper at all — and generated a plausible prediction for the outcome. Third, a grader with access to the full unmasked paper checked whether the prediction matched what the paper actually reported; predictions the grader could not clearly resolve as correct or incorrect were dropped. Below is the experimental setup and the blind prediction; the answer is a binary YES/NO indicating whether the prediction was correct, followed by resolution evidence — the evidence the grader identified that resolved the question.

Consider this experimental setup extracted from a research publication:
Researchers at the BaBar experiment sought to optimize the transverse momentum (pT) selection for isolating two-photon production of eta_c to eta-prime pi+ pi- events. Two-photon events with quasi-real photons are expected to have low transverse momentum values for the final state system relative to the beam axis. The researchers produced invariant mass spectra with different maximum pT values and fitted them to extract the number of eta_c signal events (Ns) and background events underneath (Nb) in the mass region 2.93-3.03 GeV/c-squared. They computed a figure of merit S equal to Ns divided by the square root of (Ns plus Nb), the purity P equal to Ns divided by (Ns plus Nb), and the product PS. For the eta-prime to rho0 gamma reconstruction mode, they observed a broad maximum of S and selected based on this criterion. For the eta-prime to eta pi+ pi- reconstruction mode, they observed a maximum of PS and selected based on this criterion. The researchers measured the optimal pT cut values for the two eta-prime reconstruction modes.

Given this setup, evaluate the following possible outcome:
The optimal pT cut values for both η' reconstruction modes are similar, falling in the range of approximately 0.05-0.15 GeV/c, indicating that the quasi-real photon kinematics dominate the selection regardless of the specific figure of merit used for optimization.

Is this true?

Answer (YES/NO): NO